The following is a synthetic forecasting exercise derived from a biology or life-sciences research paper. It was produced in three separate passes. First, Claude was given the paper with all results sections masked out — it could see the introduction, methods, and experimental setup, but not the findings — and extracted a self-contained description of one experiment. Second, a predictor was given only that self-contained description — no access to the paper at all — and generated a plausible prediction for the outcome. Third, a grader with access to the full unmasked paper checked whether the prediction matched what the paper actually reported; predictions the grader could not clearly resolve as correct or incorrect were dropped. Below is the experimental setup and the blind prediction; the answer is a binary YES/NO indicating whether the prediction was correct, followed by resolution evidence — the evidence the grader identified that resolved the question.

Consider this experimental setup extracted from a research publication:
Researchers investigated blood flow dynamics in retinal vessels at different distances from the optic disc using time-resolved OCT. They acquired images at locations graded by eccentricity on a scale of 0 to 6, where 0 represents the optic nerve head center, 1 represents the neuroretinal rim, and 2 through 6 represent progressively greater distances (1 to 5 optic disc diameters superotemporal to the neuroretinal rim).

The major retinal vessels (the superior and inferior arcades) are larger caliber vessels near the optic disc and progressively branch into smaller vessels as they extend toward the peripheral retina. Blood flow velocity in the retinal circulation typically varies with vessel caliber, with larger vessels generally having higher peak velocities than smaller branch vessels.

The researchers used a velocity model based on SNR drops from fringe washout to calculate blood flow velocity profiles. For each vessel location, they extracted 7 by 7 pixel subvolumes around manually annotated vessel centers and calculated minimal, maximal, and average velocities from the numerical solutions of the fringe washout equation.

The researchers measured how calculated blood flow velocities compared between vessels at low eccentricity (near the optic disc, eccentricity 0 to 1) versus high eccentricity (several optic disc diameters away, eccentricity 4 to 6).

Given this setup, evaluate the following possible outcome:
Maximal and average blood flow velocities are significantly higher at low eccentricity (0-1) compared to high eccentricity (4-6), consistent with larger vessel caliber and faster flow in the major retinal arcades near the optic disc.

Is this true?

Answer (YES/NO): YES